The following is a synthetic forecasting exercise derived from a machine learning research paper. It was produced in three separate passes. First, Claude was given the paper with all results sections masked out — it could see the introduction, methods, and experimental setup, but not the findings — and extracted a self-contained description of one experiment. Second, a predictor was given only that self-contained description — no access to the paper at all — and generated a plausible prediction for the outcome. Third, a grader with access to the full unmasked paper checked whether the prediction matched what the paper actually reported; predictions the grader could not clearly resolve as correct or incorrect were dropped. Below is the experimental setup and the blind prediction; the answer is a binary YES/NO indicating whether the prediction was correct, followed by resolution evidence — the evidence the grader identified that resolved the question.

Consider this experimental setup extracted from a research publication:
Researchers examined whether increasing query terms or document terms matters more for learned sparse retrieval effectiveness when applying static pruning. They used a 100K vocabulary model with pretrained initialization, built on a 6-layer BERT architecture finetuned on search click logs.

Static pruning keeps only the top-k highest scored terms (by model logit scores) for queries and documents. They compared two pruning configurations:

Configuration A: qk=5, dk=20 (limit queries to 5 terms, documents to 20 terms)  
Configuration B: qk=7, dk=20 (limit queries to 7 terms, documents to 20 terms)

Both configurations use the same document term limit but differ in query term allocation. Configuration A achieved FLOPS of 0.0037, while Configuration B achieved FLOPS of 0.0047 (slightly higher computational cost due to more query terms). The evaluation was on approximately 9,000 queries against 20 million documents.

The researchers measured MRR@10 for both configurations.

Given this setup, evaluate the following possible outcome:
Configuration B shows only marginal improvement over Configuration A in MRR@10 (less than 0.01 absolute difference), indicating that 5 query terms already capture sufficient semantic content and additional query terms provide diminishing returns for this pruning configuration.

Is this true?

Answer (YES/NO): YES